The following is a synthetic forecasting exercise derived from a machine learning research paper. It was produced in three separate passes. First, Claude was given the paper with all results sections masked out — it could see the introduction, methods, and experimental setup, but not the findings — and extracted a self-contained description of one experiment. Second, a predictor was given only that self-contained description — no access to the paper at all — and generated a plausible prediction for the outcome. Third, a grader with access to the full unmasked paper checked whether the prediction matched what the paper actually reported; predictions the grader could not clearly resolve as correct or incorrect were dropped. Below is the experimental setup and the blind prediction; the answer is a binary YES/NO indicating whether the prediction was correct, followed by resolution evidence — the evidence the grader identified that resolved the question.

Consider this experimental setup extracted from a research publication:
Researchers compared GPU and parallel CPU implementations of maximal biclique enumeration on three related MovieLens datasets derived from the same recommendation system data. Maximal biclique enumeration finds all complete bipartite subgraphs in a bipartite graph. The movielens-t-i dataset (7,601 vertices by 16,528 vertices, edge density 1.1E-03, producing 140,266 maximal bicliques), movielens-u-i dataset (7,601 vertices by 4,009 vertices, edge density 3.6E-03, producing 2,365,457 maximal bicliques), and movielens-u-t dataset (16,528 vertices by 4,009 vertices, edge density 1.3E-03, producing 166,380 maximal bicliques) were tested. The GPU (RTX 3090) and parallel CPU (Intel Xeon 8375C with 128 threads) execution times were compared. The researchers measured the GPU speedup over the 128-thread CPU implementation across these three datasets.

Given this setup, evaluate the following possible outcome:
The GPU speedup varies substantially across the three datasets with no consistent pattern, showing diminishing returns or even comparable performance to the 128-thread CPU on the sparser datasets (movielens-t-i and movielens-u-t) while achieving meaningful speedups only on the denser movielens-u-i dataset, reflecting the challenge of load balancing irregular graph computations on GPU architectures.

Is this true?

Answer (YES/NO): NO